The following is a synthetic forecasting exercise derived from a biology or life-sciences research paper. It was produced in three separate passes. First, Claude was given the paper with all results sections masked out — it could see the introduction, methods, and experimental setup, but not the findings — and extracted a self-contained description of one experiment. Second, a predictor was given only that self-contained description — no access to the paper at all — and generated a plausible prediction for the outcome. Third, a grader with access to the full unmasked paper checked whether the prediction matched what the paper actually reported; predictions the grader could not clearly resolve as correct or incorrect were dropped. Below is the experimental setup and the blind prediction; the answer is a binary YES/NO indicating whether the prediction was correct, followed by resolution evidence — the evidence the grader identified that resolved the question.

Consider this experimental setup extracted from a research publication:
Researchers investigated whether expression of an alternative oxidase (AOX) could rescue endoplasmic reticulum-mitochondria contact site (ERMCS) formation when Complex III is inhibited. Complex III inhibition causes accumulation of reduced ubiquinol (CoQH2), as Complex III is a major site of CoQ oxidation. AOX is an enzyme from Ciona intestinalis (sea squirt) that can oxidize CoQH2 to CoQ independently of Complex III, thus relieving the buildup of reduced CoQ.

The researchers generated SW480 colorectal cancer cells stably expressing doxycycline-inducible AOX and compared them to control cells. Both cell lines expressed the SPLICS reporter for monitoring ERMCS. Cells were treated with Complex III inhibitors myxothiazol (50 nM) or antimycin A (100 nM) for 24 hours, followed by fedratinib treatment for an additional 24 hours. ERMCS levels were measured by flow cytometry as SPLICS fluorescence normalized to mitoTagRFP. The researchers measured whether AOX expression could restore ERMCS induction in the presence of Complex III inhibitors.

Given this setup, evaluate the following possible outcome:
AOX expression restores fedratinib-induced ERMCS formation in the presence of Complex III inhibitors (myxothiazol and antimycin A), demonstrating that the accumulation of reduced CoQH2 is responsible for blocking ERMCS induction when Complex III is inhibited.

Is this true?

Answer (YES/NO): YES